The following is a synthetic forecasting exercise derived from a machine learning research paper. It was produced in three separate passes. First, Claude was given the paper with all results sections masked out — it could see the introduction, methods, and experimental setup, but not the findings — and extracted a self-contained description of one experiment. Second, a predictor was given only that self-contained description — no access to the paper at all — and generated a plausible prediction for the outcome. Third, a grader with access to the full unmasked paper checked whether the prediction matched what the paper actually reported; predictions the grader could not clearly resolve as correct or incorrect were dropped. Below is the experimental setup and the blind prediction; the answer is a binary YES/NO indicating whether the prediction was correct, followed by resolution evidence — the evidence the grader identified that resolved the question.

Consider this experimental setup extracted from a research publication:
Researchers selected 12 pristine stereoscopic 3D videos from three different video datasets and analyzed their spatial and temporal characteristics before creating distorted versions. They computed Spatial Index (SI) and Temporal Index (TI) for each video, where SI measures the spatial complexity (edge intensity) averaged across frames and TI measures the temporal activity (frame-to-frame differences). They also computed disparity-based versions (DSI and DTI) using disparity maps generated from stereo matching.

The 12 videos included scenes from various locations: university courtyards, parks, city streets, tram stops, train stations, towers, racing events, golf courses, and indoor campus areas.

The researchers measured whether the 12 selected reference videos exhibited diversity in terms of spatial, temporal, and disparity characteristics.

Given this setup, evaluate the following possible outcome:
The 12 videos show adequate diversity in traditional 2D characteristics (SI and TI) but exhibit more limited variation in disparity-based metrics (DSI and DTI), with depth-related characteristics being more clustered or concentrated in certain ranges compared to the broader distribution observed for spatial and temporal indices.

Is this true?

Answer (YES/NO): NO